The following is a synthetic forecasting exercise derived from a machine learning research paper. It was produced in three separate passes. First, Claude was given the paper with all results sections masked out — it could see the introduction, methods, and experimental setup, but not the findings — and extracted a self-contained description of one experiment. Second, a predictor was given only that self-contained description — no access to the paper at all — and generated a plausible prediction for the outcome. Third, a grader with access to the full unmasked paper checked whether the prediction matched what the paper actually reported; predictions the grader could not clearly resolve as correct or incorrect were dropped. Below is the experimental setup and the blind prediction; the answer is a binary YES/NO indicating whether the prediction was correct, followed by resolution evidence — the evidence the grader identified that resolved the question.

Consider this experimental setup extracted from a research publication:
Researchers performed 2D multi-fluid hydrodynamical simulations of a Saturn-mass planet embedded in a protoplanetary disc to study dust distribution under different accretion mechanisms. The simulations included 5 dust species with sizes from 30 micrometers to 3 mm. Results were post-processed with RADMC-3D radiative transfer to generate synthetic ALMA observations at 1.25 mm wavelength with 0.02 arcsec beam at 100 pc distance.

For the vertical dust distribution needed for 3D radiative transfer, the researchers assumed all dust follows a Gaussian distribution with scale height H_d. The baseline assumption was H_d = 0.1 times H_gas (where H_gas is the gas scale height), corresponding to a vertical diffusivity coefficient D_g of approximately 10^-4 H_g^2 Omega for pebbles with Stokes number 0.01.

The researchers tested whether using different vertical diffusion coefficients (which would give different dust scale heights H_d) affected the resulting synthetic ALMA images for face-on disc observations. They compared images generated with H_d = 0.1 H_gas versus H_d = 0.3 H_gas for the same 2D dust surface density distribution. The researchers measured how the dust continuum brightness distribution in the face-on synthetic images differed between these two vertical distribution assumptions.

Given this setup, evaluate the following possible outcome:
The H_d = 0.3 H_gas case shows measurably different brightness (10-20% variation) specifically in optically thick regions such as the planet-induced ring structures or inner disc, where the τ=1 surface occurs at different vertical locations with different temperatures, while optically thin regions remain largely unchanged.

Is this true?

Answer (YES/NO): NO